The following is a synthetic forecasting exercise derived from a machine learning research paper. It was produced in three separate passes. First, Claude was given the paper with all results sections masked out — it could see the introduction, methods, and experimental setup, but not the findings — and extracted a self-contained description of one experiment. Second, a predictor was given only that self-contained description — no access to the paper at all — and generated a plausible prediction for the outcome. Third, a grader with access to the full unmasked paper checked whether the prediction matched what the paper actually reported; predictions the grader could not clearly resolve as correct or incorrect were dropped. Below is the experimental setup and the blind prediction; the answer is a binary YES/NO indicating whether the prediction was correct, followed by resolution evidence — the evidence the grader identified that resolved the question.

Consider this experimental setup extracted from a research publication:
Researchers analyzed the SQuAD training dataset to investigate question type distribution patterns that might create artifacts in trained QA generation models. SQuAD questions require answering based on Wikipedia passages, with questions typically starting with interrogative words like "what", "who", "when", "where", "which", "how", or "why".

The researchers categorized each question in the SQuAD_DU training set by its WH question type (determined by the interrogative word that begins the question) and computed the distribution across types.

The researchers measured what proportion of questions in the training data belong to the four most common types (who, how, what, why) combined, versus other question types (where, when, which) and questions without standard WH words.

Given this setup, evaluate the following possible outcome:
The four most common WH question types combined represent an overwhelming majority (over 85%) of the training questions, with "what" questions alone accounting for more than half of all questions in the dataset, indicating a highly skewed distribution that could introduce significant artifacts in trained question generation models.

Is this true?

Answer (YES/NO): NO